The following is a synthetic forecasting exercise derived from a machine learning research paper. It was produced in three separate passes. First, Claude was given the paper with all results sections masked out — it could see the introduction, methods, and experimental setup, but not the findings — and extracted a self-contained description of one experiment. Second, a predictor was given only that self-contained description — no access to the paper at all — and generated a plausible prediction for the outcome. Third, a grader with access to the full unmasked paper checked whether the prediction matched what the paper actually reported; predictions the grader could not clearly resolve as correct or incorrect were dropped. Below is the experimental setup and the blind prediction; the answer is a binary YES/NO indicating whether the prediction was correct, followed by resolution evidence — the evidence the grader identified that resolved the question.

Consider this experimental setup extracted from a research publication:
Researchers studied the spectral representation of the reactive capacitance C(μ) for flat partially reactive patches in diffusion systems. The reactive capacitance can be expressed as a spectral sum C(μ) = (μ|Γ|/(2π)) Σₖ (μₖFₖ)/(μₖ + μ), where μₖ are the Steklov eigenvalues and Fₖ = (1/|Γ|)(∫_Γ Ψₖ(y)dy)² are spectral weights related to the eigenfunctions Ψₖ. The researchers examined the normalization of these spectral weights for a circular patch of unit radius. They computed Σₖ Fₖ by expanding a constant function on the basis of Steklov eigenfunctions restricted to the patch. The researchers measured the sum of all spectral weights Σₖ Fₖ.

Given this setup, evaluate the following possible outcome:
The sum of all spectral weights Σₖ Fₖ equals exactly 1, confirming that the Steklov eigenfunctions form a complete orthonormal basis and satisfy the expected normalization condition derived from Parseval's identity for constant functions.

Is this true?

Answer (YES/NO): YES